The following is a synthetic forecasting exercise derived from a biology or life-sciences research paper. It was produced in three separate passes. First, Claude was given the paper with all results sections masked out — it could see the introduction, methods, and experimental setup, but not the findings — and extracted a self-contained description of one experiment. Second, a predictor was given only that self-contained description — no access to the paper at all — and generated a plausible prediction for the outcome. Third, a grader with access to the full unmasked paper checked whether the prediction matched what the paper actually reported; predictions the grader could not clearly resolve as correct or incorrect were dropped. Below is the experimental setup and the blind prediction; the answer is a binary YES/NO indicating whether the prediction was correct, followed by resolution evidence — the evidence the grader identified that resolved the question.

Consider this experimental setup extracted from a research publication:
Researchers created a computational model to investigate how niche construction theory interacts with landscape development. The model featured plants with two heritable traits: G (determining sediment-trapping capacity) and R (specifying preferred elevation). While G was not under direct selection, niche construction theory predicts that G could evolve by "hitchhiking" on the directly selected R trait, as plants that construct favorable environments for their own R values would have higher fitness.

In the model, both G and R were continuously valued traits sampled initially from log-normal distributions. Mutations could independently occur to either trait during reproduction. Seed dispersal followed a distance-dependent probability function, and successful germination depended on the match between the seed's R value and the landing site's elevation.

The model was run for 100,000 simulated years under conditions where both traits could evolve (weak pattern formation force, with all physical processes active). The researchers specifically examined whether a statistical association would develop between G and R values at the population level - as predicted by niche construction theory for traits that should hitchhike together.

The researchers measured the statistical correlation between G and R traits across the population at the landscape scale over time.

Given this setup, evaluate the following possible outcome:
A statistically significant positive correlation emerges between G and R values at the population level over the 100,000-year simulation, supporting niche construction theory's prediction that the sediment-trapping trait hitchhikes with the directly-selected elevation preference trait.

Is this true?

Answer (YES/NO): NO